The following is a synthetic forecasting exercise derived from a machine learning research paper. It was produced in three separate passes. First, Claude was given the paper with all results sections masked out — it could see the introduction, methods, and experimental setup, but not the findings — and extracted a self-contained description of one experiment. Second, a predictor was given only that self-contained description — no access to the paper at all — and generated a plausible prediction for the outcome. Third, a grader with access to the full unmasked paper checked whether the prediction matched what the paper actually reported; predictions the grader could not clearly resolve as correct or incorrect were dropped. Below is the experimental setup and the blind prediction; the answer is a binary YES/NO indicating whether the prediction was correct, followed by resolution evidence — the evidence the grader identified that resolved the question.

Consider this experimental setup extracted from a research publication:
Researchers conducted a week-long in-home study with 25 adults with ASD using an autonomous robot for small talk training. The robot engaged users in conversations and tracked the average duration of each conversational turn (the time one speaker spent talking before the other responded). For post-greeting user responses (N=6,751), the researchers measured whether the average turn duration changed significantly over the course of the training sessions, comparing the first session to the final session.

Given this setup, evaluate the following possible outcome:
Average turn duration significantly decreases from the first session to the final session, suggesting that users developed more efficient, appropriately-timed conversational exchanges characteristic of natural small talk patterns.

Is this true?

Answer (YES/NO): NO